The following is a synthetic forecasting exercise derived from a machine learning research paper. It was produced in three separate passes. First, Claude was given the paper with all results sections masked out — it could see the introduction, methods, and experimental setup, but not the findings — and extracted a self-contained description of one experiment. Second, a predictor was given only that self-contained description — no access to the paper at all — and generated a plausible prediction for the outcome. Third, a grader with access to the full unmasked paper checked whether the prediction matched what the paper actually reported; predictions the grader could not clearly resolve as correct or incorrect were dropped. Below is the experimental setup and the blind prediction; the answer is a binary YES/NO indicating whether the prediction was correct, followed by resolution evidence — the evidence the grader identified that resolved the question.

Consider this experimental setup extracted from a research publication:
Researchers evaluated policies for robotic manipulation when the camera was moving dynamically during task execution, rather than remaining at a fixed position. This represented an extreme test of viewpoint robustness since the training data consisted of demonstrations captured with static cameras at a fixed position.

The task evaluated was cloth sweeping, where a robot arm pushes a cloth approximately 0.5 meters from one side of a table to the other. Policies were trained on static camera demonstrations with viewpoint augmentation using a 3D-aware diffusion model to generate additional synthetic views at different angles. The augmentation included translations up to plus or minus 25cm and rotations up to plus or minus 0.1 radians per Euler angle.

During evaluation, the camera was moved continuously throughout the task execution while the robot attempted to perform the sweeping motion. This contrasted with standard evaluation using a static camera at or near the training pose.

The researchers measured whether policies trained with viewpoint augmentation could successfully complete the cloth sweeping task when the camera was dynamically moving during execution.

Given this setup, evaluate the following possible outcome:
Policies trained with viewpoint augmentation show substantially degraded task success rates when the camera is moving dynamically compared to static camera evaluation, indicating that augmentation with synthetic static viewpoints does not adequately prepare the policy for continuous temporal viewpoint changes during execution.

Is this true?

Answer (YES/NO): NO